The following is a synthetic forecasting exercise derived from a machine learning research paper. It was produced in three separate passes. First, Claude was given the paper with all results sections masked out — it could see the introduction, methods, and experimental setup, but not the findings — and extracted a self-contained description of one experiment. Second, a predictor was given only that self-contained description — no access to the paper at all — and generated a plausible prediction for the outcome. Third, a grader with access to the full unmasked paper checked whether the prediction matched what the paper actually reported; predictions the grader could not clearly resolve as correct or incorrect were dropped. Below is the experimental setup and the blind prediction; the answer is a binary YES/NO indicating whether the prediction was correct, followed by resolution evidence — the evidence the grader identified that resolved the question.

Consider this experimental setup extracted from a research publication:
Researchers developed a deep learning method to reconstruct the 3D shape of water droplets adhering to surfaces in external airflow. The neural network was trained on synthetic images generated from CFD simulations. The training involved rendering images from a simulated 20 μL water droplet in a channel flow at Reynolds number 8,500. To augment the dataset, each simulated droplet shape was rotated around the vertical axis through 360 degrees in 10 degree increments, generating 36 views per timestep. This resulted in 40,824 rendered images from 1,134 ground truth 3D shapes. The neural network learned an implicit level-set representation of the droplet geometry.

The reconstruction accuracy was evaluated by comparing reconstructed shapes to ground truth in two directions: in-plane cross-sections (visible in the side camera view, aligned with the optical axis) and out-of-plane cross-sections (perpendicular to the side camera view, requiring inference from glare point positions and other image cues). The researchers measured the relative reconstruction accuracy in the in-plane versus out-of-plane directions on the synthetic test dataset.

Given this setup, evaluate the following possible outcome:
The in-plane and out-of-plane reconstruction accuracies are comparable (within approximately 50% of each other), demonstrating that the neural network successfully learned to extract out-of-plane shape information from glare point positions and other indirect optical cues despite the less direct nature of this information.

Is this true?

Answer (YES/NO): NO